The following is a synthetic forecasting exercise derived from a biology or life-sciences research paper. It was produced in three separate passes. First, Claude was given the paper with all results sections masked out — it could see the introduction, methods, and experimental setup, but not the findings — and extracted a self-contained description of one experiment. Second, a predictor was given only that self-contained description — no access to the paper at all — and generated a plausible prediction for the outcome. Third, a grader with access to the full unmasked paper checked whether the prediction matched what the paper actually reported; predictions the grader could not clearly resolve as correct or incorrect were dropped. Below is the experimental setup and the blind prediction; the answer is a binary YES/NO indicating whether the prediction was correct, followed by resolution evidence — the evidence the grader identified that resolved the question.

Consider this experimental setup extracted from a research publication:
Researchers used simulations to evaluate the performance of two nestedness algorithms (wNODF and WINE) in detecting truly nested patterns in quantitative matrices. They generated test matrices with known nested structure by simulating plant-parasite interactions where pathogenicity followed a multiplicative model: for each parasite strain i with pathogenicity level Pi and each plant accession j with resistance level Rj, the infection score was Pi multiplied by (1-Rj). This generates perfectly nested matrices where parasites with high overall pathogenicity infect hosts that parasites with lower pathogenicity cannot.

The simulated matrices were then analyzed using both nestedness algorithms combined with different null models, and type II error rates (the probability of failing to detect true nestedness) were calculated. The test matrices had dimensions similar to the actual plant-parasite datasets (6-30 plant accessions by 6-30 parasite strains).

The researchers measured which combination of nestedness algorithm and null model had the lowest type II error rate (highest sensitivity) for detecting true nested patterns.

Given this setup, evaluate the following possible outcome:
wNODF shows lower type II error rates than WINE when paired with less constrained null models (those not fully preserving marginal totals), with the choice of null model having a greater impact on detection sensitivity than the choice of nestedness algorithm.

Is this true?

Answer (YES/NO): NO